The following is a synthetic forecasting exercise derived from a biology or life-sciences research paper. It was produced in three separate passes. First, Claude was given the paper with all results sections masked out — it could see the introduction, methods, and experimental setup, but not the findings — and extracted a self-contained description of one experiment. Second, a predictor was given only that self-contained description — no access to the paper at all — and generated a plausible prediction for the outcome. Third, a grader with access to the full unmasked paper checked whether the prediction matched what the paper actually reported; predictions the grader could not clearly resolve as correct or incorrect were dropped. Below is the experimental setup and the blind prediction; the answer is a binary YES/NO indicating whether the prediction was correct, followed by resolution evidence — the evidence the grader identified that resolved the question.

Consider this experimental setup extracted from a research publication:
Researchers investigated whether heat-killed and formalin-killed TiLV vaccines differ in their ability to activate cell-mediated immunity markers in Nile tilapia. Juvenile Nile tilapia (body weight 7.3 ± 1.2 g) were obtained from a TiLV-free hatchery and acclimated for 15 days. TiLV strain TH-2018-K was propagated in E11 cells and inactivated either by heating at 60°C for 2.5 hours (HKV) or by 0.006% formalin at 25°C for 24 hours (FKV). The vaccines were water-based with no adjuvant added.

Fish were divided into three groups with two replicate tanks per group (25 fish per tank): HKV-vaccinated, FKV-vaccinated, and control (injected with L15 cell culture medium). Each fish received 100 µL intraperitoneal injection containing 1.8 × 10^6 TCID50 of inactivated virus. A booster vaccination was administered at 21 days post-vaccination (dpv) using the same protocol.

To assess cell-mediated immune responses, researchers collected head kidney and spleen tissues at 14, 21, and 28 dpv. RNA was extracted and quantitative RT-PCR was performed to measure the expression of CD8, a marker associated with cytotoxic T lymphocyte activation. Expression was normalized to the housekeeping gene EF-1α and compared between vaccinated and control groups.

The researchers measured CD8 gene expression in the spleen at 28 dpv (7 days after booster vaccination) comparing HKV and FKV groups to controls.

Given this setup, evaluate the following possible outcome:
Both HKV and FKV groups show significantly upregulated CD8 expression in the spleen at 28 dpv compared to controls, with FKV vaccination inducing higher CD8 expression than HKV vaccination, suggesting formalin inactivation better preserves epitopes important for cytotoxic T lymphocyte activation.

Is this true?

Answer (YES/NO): NO